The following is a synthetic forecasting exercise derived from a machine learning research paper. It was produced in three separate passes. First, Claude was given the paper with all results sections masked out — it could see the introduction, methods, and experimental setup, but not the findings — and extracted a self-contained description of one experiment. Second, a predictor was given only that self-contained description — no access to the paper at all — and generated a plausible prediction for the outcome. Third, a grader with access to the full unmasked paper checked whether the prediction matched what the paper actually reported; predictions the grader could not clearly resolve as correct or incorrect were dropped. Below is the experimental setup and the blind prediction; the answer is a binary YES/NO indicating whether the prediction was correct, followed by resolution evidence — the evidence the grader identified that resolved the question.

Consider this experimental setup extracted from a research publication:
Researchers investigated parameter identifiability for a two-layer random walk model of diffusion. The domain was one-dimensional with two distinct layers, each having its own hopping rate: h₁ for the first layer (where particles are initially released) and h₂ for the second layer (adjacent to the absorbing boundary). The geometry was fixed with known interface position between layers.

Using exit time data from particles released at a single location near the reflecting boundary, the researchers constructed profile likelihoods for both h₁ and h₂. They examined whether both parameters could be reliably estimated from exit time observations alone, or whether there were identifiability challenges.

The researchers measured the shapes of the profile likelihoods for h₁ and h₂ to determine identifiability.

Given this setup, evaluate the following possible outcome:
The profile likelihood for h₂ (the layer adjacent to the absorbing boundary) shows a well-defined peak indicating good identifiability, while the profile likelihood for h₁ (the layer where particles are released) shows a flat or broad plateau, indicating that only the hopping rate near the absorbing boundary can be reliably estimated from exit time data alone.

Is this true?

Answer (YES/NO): NO